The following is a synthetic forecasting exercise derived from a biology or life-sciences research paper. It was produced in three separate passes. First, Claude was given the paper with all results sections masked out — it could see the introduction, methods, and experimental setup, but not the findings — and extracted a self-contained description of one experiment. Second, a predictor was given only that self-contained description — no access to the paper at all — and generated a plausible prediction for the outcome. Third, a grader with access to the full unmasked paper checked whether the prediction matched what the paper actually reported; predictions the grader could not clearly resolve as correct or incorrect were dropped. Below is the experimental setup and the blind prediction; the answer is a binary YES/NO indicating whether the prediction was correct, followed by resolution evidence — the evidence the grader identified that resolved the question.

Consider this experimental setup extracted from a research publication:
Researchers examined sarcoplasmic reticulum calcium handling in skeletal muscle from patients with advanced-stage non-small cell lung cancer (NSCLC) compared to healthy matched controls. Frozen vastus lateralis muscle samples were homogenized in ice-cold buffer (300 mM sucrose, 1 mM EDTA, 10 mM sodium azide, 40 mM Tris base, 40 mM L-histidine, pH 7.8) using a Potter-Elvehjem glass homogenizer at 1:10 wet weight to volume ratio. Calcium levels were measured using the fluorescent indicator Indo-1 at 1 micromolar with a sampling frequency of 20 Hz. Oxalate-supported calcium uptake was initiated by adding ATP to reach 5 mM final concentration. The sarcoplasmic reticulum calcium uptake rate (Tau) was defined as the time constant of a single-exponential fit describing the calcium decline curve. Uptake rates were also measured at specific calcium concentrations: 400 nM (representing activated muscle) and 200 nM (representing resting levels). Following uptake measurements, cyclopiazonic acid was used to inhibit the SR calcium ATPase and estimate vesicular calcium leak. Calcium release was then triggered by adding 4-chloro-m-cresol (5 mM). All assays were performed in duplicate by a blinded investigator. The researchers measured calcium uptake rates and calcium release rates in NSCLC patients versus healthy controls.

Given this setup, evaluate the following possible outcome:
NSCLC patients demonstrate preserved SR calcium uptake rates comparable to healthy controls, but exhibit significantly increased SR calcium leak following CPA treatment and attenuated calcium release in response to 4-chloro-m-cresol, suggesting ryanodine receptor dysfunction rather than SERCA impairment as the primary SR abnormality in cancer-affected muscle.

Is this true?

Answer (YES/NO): NO